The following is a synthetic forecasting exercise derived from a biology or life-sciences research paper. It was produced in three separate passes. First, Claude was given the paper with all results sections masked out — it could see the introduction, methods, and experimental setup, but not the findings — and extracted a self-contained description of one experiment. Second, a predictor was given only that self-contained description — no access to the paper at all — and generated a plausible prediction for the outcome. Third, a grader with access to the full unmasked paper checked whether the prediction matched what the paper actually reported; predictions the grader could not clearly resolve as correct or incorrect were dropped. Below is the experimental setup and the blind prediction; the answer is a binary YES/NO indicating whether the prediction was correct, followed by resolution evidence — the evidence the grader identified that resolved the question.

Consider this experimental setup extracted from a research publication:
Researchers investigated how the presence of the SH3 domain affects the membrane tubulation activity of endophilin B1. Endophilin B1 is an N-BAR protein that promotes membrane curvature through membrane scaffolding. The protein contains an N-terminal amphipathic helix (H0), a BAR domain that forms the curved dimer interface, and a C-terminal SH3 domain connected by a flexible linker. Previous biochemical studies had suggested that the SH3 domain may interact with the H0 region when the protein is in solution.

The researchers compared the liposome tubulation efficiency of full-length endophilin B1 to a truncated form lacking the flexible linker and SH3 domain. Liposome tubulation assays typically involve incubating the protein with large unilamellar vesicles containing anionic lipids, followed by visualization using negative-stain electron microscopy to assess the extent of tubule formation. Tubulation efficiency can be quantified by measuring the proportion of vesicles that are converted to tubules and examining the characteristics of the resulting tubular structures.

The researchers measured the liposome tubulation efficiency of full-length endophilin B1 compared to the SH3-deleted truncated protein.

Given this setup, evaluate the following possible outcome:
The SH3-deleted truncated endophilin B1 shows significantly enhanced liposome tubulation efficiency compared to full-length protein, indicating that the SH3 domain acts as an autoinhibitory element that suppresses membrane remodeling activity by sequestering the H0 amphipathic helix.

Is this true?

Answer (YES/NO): YES